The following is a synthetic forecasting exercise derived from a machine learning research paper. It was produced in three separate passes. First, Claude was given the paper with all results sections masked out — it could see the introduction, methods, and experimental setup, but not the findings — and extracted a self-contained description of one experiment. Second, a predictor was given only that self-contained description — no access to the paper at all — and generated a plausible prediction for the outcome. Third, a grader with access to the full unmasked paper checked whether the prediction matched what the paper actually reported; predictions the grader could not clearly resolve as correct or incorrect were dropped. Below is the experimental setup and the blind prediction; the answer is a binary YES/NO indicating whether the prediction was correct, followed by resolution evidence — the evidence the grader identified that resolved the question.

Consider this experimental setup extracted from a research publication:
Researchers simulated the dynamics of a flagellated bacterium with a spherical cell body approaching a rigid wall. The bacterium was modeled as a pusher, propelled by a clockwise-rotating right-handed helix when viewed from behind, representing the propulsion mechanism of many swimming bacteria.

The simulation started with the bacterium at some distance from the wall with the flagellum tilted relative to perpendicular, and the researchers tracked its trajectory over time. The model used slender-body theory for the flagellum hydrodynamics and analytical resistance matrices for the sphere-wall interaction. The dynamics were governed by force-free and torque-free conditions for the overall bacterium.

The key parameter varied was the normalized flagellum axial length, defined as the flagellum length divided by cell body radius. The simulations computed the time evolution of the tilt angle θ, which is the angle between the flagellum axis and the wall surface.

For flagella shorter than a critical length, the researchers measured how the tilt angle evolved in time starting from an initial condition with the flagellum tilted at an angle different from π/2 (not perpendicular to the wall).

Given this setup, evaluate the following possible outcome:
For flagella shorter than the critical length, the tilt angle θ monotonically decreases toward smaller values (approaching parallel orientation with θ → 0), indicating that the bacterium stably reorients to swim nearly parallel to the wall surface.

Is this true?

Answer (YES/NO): NO